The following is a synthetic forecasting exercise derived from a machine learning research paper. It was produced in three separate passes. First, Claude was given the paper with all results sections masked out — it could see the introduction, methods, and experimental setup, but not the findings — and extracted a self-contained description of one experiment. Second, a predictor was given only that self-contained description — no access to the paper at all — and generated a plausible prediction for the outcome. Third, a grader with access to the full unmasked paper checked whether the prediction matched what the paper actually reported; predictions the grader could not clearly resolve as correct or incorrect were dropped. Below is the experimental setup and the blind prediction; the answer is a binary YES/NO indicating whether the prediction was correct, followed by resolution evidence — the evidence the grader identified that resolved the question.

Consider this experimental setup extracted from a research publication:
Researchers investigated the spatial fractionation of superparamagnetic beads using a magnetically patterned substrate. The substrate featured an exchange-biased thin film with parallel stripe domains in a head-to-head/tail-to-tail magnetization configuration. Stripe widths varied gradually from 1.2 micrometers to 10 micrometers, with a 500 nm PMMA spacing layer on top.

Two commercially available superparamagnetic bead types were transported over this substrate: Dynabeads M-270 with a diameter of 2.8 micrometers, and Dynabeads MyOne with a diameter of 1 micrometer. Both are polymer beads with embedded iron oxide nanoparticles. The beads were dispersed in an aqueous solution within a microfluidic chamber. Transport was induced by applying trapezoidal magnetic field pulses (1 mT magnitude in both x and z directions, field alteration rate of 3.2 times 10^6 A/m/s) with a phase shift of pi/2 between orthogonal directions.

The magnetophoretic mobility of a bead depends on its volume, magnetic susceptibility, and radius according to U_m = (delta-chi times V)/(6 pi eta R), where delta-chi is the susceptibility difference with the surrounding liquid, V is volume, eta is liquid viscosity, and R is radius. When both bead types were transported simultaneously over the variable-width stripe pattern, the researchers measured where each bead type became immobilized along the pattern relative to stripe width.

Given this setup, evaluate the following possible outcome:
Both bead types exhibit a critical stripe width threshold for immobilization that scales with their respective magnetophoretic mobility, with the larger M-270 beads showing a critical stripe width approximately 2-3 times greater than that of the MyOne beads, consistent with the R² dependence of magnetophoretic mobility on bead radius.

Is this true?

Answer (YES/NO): NO